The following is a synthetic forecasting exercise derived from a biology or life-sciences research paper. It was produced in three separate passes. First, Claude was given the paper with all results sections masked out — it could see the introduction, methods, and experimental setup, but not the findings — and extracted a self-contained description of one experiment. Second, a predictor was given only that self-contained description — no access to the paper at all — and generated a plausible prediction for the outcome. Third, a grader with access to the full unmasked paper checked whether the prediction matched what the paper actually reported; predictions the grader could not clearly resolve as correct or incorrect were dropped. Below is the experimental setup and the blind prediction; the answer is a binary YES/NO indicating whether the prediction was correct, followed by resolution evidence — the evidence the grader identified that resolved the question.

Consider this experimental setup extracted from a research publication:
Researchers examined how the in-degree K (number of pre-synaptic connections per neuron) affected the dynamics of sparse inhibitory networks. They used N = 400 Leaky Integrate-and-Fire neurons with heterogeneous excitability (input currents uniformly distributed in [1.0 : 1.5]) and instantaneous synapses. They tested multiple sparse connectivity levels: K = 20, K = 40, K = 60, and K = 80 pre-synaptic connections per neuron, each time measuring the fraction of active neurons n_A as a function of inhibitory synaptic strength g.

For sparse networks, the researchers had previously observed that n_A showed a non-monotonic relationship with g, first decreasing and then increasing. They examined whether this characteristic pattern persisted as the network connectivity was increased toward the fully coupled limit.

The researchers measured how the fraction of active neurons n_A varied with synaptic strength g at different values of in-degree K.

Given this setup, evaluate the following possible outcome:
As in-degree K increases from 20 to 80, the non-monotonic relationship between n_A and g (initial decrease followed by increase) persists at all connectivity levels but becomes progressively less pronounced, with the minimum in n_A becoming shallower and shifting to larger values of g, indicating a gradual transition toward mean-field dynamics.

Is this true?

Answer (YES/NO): NO